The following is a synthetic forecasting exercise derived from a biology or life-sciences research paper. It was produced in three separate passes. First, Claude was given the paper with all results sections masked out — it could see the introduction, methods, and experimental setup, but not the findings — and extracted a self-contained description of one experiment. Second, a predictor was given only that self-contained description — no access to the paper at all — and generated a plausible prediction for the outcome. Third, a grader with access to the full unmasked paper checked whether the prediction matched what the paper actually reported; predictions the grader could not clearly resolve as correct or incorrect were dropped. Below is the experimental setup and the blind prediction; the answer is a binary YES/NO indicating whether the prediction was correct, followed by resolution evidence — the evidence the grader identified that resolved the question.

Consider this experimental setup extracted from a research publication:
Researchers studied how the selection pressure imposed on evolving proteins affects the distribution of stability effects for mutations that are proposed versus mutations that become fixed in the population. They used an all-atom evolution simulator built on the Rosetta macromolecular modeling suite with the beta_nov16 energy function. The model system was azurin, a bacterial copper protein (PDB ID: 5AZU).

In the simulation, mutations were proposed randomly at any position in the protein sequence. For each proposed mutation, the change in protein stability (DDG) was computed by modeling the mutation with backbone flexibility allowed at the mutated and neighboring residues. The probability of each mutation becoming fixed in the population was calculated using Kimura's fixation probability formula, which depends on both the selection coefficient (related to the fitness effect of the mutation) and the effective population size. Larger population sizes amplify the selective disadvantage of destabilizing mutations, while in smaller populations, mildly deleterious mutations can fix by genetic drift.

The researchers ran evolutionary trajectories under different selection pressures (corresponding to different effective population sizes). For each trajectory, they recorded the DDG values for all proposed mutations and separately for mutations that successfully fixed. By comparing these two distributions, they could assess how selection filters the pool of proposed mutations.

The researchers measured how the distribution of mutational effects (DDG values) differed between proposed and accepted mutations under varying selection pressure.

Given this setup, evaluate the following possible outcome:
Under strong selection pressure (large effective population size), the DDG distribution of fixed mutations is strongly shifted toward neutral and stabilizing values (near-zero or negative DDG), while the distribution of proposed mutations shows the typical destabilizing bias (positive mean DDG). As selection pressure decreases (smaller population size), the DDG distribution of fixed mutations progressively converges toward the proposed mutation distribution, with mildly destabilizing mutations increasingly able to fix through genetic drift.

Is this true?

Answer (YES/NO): NO